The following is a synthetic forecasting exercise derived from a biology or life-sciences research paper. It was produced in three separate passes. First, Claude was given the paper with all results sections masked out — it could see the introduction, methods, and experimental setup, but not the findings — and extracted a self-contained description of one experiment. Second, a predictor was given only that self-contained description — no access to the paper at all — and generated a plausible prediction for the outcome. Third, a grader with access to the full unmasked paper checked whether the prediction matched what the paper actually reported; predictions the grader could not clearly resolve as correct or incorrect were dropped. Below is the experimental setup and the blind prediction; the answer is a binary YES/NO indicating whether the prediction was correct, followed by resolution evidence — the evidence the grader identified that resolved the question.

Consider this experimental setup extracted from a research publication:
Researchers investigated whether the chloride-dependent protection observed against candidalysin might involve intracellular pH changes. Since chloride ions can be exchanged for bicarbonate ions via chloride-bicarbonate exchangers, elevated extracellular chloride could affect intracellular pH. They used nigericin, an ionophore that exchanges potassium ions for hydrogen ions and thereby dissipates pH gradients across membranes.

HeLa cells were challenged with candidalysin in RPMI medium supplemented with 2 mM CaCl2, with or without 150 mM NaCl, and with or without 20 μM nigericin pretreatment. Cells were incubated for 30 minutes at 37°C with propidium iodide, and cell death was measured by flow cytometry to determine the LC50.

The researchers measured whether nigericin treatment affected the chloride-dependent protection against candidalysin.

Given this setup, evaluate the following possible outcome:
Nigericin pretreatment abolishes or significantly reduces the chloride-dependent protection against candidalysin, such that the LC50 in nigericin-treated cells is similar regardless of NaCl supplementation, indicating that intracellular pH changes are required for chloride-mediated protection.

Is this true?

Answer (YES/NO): YES